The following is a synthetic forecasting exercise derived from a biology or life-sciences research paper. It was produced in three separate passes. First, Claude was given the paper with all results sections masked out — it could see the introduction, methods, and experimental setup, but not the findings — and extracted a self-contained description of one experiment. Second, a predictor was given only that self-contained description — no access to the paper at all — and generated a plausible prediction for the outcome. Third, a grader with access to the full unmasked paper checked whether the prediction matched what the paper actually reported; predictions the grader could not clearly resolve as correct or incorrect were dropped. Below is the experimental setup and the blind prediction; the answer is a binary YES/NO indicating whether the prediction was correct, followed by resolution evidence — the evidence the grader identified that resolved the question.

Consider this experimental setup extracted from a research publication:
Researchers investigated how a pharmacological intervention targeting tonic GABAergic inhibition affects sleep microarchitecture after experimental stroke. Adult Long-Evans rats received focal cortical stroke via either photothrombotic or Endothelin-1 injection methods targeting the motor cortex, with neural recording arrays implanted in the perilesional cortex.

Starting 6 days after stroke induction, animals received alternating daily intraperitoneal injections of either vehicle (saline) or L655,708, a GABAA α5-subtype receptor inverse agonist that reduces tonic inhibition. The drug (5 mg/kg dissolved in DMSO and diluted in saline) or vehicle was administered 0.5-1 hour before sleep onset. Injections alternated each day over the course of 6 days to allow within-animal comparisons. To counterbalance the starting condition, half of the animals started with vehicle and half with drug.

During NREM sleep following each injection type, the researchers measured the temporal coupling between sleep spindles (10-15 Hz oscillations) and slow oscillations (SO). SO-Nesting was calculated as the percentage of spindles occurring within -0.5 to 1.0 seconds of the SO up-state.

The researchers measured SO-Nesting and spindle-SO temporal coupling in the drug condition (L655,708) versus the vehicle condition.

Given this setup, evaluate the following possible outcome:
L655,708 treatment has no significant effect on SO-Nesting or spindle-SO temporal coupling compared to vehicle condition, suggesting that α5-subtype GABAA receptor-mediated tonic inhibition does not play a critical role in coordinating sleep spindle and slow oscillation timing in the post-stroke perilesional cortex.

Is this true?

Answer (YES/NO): NO